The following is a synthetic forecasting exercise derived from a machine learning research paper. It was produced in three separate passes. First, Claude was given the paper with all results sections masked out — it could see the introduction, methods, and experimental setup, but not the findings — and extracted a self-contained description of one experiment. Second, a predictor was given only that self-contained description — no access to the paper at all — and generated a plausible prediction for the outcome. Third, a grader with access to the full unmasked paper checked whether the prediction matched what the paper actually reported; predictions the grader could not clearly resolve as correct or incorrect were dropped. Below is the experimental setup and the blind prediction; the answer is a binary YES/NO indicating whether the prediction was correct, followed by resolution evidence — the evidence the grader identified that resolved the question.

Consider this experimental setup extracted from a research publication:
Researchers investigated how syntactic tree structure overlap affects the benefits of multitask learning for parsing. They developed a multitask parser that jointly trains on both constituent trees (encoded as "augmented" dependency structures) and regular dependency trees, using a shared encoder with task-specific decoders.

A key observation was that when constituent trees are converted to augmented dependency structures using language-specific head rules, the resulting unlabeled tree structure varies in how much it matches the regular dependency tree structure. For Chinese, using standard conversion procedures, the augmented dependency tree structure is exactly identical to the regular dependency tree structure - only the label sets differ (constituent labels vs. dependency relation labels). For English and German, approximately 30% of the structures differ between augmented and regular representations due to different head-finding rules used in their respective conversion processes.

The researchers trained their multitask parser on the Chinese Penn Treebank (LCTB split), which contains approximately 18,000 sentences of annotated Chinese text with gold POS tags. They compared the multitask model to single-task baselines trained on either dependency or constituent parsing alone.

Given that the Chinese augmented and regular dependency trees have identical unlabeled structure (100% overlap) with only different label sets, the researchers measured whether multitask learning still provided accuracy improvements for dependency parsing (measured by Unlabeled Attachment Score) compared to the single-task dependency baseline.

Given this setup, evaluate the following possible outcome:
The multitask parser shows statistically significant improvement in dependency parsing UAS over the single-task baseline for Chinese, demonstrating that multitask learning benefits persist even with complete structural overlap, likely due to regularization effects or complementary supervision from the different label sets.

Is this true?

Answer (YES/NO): NO